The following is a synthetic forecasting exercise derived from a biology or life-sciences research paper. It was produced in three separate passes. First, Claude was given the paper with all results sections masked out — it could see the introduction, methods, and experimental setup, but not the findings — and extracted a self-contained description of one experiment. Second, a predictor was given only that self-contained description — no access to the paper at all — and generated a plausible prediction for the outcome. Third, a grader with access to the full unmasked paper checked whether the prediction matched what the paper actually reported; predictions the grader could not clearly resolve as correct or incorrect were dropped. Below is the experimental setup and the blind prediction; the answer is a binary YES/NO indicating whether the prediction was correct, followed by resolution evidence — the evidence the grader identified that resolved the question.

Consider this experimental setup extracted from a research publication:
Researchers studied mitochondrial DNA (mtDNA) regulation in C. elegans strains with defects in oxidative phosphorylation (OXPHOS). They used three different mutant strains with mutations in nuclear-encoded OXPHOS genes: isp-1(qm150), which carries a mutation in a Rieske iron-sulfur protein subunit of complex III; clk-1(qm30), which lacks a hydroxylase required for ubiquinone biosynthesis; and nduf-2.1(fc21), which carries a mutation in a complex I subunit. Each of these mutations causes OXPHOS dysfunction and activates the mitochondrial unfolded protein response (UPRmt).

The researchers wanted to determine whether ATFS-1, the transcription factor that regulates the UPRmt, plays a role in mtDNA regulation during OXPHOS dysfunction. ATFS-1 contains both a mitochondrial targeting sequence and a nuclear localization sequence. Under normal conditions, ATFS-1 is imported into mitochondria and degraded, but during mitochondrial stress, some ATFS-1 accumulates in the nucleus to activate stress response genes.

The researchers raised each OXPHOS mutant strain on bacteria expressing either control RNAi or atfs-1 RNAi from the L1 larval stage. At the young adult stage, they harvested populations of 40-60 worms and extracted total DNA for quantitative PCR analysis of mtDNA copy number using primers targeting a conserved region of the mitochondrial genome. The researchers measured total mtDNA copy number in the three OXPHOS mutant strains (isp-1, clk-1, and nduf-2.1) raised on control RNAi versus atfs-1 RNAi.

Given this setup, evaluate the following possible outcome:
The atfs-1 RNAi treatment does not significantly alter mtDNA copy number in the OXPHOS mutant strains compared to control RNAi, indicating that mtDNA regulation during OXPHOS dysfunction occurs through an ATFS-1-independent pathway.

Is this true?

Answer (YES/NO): NO